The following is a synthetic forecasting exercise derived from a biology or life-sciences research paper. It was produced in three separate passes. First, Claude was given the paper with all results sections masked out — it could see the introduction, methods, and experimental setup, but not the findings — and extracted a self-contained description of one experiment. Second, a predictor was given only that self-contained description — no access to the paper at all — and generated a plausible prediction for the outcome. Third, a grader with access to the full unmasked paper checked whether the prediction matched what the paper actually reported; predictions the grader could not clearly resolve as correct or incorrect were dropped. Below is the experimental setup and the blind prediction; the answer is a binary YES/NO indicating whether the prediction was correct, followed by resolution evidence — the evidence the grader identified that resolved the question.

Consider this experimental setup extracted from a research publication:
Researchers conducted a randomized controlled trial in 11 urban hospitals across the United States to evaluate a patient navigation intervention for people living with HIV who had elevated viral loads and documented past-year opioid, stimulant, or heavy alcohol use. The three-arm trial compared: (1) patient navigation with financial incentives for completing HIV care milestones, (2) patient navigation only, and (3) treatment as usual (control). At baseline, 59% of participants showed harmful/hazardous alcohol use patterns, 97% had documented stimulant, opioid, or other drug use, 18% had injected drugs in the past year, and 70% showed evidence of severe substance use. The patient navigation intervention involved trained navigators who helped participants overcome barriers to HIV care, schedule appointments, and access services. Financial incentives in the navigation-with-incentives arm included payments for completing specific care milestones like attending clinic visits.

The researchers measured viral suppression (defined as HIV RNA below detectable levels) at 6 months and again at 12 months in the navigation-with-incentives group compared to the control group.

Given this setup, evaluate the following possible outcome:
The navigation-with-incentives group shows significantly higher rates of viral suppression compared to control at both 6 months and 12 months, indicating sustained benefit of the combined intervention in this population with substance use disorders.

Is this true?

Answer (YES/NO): NO